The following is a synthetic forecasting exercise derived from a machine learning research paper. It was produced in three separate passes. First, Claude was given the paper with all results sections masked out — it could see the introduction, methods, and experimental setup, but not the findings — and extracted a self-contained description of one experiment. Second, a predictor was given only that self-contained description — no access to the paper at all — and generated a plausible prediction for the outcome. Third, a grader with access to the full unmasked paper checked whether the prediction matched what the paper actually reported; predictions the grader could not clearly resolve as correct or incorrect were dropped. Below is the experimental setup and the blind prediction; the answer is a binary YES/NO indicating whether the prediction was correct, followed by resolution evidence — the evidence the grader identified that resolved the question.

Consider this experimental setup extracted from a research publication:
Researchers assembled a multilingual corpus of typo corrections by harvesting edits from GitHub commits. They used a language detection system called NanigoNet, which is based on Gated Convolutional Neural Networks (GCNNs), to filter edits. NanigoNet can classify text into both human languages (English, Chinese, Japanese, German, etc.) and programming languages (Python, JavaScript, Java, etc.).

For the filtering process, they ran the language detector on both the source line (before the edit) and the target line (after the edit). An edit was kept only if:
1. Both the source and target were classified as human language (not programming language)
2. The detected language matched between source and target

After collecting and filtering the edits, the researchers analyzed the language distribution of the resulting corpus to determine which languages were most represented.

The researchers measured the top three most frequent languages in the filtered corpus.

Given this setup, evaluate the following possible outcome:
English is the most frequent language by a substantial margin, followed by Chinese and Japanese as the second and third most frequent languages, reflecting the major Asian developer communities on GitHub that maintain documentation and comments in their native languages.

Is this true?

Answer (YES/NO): YES